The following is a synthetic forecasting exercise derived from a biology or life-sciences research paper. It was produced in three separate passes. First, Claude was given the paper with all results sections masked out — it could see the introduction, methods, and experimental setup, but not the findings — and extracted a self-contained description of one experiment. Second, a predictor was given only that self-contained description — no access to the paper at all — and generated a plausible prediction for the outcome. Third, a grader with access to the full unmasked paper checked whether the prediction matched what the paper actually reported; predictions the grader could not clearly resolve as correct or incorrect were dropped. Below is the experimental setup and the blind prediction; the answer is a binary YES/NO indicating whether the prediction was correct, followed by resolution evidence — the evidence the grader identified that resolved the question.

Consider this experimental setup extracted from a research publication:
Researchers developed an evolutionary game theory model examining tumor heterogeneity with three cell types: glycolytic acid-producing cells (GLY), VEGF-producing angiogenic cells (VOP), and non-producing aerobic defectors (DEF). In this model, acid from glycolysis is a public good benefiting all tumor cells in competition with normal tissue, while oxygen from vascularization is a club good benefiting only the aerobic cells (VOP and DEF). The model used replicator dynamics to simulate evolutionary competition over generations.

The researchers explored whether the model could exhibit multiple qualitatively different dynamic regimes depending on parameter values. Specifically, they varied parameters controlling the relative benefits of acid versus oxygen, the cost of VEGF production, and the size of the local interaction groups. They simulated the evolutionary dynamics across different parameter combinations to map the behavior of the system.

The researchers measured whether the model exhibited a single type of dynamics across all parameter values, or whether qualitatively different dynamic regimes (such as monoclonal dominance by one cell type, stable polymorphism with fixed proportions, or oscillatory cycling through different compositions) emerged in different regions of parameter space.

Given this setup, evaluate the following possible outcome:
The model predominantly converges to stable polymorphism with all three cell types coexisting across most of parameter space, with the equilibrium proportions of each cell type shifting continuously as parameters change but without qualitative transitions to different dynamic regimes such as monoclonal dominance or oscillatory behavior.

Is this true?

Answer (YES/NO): NO